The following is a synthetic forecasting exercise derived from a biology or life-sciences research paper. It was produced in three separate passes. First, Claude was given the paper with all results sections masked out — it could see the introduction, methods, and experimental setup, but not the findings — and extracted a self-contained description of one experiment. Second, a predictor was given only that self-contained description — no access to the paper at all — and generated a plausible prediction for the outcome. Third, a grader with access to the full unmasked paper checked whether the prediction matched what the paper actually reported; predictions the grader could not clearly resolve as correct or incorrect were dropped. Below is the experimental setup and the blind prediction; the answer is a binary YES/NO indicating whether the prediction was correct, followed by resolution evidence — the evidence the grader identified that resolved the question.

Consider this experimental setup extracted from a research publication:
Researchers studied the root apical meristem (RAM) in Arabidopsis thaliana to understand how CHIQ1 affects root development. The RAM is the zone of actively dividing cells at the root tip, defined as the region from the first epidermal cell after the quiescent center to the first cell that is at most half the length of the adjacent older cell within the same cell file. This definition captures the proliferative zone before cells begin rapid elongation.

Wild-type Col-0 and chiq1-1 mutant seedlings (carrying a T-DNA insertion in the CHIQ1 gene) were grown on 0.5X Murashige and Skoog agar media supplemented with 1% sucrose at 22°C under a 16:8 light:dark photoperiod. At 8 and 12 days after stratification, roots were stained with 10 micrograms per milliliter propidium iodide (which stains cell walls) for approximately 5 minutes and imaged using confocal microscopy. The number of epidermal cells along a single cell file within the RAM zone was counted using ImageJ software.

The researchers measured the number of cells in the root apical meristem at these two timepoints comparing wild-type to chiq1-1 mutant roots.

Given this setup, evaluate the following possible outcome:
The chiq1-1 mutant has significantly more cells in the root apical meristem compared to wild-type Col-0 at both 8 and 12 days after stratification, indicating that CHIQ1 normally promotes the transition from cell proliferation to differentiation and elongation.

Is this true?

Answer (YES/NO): NO